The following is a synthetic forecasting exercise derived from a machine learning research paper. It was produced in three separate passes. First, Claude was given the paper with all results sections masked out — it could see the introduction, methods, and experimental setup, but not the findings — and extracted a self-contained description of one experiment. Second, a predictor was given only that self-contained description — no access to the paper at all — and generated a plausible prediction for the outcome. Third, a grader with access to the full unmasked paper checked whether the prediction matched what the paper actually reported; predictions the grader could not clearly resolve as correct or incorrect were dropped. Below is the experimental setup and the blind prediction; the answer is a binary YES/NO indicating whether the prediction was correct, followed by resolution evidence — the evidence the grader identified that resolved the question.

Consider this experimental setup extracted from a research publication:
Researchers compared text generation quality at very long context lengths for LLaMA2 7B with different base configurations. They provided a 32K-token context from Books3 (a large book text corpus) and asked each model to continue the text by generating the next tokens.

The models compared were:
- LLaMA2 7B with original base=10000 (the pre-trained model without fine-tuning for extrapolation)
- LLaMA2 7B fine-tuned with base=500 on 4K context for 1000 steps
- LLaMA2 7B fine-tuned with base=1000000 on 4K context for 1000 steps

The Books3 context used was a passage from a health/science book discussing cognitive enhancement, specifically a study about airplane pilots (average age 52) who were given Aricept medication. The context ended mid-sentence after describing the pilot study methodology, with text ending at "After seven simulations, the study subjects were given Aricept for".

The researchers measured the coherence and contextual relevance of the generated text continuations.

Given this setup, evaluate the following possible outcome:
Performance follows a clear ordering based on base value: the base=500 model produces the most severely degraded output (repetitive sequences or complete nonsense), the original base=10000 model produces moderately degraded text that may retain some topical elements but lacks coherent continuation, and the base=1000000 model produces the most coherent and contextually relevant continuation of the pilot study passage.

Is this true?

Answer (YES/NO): NO